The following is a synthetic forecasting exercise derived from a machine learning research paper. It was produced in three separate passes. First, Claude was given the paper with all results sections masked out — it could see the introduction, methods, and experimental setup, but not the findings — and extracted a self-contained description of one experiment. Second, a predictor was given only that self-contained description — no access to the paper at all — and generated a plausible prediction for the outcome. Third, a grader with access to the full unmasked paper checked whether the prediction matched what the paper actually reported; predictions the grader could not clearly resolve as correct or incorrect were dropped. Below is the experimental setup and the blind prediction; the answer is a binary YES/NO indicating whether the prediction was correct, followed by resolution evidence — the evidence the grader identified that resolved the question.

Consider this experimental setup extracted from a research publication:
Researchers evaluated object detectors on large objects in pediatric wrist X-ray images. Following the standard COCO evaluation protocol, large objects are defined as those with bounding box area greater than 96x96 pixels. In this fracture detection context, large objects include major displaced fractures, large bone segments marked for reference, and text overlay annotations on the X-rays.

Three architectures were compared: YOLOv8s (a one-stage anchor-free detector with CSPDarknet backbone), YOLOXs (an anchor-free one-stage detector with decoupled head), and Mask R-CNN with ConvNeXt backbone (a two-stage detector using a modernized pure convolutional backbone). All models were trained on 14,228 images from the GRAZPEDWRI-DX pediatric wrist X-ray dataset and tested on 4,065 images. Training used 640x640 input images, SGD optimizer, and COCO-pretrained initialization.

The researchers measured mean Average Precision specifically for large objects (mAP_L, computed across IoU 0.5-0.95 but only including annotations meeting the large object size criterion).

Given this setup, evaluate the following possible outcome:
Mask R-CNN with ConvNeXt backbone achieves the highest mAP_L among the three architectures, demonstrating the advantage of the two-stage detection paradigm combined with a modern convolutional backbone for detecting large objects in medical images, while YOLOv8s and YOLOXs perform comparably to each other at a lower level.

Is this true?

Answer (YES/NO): NO